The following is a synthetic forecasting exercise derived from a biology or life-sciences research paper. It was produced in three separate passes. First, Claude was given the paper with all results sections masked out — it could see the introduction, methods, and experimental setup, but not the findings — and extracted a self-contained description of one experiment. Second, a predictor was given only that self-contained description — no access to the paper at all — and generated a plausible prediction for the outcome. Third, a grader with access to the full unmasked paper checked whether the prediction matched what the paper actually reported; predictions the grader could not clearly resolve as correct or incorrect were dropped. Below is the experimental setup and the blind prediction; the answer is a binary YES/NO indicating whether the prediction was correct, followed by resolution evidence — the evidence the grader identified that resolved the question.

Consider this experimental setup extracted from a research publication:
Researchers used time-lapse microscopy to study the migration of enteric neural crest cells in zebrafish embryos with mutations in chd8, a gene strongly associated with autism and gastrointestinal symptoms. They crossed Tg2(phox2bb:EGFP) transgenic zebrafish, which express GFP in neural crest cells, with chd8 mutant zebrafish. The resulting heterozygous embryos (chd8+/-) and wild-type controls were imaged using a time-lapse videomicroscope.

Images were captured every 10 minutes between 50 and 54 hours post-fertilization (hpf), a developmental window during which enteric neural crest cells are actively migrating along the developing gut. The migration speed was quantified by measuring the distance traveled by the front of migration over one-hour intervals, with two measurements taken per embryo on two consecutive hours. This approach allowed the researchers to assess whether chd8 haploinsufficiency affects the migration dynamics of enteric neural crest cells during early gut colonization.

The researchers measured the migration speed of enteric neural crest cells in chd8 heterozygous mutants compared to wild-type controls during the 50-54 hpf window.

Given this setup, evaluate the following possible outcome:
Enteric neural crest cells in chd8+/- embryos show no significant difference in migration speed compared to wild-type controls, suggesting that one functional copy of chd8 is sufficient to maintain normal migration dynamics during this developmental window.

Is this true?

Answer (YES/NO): YES